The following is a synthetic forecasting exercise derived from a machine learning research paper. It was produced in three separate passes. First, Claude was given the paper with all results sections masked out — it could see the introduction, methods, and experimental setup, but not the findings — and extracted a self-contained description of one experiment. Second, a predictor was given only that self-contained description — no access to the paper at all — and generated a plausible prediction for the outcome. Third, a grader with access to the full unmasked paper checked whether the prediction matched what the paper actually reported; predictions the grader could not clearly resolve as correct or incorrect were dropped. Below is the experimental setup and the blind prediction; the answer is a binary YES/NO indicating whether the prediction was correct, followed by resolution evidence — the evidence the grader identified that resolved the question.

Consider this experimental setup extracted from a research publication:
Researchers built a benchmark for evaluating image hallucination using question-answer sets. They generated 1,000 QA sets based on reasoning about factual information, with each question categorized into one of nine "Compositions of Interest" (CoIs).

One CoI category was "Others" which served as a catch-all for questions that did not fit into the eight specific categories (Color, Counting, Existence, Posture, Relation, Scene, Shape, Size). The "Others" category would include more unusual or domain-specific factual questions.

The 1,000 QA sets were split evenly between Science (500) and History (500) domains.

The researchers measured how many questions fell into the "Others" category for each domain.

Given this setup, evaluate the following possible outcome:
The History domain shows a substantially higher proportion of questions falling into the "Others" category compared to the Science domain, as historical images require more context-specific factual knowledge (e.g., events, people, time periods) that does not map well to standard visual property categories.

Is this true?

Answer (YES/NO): NO